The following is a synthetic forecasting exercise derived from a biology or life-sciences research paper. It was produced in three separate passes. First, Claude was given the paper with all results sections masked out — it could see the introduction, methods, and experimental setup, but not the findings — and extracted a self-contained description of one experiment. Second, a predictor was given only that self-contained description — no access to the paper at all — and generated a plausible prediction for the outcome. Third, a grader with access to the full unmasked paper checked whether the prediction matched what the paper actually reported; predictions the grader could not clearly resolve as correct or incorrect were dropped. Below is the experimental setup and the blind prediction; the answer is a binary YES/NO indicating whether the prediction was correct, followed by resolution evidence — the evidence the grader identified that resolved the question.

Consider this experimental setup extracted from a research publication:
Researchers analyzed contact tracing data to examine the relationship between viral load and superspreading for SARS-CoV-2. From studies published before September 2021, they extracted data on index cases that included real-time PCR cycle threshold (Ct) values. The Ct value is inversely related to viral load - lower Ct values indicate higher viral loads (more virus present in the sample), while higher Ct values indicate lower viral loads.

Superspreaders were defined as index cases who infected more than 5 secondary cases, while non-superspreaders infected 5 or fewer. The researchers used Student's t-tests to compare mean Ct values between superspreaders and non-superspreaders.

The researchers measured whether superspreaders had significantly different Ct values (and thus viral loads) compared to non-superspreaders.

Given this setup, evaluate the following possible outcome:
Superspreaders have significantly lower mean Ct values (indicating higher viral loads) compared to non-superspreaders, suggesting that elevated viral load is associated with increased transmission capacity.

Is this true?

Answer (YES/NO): NO